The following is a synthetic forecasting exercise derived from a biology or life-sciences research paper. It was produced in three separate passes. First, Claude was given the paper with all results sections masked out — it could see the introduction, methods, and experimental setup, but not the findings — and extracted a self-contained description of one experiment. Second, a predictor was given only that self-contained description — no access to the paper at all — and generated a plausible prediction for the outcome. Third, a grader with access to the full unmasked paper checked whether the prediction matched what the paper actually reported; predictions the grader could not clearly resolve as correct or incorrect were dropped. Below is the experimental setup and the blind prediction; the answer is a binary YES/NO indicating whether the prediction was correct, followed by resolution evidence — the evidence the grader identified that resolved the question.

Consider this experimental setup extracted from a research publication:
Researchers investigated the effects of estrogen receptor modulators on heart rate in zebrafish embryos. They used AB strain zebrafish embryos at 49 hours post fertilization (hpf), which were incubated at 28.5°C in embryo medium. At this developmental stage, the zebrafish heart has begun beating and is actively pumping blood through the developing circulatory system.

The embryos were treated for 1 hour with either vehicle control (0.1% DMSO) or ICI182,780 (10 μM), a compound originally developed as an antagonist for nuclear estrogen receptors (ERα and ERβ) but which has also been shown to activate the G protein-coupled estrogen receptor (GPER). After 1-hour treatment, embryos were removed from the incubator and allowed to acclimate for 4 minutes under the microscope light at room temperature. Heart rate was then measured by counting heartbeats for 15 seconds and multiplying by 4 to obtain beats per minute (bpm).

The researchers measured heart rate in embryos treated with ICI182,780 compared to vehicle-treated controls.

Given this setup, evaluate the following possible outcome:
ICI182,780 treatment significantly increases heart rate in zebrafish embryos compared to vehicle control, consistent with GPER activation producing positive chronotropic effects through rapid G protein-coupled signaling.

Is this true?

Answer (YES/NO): YES